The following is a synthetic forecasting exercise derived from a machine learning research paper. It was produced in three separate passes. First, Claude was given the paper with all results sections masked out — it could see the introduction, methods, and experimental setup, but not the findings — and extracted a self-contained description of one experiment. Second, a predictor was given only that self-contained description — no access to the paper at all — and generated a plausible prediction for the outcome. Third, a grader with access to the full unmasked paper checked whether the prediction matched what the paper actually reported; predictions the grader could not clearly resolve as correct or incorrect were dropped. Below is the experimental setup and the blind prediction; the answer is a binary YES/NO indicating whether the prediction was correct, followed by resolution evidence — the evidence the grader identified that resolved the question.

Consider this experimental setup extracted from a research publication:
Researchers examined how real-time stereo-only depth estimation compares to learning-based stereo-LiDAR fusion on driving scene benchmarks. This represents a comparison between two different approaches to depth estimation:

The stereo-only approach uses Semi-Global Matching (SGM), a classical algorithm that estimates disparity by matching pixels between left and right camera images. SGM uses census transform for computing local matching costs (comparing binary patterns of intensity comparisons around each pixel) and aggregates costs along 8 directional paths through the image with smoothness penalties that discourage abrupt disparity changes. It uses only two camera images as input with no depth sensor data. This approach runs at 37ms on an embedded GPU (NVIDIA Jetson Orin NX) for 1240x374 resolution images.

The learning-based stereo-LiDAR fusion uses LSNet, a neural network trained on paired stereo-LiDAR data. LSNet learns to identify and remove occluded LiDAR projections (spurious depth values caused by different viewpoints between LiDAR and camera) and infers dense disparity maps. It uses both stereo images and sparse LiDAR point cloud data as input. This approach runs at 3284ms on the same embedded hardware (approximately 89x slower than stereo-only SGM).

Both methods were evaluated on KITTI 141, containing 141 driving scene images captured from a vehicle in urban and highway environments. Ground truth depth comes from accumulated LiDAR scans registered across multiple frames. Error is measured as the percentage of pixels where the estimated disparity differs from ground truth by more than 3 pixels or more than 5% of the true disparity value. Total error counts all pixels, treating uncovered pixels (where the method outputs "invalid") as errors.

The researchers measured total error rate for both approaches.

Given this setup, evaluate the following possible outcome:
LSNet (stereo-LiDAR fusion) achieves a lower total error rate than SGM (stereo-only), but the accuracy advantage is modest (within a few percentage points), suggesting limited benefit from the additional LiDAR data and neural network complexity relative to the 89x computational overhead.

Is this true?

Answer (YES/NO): NO